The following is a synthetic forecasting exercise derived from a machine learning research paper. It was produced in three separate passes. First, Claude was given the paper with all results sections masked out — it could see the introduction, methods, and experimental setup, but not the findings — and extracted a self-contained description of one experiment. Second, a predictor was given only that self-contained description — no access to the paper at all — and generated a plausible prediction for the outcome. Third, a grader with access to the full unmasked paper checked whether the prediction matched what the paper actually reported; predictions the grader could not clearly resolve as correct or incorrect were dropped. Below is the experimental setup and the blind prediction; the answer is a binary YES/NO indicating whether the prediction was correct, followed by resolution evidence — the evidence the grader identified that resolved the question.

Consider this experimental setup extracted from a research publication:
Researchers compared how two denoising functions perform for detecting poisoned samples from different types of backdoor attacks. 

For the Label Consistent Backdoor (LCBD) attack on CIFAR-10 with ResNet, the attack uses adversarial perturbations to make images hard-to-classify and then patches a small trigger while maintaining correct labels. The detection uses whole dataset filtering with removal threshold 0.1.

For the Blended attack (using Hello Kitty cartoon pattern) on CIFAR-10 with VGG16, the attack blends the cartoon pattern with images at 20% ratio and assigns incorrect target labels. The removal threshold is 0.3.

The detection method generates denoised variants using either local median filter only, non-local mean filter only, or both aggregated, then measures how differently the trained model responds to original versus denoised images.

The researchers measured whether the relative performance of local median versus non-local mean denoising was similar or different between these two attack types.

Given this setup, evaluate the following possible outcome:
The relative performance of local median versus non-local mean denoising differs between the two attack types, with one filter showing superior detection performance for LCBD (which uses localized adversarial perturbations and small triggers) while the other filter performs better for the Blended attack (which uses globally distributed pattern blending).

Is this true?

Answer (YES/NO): YES